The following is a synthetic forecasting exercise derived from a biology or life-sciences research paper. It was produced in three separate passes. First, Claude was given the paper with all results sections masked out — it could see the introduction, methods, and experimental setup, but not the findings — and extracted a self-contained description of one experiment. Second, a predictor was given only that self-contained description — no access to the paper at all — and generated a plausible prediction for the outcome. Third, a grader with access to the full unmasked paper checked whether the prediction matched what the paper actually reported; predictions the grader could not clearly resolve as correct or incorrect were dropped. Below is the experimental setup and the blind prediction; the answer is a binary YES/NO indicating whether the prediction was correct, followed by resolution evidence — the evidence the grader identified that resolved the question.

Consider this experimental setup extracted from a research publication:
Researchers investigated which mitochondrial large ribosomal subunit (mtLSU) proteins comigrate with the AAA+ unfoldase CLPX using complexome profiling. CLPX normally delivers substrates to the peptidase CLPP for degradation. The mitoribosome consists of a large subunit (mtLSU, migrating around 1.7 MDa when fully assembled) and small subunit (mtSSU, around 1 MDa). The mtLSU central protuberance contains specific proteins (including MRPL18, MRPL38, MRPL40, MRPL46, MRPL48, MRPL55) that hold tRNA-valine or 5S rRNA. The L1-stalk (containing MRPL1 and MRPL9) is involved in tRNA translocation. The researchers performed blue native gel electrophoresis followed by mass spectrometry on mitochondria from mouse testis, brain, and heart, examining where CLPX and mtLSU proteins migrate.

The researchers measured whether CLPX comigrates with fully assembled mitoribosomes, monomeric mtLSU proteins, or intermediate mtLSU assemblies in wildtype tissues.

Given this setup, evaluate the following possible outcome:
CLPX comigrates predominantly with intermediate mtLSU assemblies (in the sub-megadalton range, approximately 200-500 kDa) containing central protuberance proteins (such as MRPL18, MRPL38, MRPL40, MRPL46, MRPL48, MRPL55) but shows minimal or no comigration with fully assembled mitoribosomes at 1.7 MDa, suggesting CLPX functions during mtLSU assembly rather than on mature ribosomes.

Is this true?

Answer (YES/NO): YES